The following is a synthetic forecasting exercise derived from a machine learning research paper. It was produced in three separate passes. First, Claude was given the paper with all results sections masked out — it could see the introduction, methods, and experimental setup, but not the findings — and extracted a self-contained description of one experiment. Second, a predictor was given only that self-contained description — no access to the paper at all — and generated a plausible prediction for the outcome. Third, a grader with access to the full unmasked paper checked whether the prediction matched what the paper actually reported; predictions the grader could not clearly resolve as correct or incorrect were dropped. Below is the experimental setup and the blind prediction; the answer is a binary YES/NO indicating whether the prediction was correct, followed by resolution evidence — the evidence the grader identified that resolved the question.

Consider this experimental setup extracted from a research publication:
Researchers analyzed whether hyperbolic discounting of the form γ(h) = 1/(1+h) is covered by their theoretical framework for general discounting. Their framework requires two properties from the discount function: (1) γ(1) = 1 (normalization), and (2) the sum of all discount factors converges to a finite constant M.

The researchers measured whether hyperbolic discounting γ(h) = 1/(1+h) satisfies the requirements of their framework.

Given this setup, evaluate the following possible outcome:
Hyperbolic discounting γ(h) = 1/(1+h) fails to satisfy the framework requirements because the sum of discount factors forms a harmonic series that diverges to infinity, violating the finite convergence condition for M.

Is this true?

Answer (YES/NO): YES